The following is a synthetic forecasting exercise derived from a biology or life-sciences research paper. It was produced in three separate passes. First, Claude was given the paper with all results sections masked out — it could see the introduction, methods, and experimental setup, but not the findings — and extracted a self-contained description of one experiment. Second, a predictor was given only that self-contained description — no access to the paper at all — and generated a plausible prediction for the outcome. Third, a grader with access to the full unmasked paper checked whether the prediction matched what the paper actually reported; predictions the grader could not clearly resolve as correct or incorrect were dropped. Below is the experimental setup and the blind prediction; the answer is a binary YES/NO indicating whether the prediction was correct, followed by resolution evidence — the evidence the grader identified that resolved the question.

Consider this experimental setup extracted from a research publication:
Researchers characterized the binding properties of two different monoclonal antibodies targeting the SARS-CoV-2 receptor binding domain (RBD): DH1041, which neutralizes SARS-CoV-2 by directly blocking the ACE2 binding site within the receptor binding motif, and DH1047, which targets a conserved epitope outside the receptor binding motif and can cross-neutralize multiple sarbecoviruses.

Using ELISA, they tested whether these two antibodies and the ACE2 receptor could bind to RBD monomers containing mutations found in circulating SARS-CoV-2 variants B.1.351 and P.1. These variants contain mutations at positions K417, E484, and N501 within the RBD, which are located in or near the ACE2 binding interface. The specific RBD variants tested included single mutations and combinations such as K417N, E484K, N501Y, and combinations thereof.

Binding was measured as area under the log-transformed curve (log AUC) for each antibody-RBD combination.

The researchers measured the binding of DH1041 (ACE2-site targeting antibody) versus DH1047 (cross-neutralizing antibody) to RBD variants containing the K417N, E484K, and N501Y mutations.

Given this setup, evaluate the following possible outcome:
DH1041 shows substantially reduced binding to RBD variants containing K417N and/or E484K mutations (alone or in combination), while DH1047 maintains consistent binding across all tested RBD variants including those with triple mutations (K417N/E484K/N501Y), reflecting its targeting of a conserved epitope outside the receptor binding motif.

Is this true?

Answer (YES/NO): NO